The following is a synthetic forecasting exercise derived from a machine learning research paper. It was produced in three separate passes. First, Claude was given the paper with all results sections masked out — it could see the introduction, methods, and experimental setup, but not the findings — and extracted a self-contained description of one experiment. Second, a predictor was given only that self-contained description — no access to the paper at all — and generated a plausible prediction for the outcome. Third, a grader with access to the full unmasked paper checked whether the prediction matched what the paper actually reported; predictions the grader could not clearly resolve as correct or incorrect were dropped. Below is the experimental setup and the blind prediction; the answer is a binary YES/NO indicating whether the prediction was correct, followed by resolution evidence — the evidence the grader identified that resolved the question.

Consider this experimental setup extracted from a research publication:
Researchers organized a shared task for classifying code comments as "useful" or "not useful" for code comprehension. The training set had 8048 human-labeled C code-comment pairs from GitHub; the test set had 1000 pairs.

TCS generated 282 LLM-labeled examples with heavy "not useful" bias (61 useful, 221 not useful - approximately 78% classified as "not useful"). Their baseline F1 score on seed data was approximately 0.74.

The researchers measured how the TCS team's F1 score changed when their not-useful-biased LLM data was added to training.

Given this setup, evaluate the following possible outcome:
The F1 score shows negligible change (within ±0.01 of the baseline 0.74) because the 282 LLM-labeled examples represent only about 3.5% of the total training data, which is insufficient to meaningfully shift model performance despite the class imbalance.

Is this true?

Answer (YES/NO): NO